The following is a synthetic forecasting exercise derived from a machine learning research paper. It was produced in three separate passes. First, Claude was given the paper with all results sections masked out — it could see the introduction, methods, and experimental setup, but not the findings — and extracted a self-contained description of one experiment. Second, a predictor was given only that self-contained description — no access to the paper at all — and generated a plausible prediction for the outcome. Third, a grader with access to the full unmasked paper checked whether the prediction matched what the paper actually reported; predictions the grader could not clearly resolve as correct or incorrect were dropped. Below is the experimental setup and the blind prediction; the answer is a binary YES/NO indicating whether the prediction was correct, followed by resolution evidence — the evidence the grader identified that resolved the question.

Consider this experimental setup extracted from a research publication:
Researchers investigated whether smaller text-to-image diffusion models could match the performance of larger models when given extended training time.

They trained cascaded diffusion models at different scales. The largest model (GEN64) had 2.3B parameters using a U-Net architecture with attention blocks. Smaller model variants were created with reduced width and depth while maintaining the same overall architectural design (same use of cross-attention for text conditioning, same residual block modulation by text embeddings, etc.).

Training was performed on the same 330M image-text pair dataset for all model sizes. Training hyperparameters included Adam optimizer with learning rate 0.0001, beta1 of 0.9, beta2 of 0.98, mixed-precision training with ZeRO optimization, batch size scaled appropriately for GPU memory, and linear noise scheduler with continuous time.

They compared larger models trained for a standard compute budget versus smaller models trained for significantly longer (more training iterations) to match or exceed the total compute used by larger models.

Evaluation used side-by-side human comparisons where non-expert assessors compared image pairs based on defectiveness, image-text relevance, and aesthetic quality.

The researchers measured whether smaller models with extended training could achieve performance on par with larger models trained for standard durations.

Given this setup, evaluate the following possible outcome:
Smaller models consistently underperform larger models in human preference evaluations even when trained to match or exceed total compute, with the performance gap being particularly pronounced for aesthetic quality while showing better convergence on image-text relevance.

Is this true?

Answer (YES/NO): NO